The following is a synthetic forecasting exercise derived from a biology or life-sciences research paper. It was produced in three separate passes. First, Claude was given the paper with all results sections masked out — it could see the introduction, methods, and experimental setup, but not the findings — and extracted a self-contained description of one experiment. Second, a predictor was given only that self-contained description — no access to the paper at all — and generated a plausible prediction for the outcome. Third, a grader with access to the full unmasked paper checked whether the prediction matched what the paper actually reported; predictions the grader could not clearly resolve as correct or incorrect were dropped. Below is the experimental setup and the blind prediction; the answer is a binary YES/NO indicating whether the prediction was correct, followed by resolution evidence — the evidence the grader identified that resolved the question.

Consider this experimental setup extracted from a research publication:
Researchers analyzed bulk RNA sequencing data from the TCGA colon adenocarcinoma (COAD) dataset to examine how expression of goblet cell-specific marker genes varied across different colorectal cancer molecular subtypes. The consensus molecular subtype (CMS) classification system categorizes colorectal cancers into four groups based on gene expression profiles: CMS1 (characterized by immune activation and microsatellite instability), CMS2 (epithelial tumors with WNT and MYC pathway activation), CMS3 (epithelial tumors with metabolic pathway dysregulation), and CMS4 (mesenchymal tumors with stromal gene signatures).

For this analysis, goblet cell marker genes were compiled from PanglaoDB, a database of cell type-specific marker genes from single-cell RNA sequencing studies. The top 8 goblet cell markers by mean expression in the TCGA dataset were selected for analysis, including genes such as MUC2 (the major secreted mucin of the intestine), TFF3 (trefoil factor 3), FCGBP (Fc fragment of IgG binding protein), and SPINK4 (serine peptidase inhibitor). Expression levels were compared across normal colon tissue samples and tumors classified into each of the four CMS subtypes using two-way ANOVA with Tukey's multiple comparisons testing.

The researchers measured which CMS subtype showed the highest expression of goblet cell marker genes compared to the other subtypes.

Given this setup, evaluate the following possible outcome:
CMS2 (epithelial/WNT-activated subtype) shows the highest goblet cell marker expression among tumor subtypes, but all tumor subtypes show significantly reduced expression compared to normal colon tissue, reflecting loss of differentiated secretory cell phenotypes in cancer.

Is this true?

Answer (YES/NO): NO